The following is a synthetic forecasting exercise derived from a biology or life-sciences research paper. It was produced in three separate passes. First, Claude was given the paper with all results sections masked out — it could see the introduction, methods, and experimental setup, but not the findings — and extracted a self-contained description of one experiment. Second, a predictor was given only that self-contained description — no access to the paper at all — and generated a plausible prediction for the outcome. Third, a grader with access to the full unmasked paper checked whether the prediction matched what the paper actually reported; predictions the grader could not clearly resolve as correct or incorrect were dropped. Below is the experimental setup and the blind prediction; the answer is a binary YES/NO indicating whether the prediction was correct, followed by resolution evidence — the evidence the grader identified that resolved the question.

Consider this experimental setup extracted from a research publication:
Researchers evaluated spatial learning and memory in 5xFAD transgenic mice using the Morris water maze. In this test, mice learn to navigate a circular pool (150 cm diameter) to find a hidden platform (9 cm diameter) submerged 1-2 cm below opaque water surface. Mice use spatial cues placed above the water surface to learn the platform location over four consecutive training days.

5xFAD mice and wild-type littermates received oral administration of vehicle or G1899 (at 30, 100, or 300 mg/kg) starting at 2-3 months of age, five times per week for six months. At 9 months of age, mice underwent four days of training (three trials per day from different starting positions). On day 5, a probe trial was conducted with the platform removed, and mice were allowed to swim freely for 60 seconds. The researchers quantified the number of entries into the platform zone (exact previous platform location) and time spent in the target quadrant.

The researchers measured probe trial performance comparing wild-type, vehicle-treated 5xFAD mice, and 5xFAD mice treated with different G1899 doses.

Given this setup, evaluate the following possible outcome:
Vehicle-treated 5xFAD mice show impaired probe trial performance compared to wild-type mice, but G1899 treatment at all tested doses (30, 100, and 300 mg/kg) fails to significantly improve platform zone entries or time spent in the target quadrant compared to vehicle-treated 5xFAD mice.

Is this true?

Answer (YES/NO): NO